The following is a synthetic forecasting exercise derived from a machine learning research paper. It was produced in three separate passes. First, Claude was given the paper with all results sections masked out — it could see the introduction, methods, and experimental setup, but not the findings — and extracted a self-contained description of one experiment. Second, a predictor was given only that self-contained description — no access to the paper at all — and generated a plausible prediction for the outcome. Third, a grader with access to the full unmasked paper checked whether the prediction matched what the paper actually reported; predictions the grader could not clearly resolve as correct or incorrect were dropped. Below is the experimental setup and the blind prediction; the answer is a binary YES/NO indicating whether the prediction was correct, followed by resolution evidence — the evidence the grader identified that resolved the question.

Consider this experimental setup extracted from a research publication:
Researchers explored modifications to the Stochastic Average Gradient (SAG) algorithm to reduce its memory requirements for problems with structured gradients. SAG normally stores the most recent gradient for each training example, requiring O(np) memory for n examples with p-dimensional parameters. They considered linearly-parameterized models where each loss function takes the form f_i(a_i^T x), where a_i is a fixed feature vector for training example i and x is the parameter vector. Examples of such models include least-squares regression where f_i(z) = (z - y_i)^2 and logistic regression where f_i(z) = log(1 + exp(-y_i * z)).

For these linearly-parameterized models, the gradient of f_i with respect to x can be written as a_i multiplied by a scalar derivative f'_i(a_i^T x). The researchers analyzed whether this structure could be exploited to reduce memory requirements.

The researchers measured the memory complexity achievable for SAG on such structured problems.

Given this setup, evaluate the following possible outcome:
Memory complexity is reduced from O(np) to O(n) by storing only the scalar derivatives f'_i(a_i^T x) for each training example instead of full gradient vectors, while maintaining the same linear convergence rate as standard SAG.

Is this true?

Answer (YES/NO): NO